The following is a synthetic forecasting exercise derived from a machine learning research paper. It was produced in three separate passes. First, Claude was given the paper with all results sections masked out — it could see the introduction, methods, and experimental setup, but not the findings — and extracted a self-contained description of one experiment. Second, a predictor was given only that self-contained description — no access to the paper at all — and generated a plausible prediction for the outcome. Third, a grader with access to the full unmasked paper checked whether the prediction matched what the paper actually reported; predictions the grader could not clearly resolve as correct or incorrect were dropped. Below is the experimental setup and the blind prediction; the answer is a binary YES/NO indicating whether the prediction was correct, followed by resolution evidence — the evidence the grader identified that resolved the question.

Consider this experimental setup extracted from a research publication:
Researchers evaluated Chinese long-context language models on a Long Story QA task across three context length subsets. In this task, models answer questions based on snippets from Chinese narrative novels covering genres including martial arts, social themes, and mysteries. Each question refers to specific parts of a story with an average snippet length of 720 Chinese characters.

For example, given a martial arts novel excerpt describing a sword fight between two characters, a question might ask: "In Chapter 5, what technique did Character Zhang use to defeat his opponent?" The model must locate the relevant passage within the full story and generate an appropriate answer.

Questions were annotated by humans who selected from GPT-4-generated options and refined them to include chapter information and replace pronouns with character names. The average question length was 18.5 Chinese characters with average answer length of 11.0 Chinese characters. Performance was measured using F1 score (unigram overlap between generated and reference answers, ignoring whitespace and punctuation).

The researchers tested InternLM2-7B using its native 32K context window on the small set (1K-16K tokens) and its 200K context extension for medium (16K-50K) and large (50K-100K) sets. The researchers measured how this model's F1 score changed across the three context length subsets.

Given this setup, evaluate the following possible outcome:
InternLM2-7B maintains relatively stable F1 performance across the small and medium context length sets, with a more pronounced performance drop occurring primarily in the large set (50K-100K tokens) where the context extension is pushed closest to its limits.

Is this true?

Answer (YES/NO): NO